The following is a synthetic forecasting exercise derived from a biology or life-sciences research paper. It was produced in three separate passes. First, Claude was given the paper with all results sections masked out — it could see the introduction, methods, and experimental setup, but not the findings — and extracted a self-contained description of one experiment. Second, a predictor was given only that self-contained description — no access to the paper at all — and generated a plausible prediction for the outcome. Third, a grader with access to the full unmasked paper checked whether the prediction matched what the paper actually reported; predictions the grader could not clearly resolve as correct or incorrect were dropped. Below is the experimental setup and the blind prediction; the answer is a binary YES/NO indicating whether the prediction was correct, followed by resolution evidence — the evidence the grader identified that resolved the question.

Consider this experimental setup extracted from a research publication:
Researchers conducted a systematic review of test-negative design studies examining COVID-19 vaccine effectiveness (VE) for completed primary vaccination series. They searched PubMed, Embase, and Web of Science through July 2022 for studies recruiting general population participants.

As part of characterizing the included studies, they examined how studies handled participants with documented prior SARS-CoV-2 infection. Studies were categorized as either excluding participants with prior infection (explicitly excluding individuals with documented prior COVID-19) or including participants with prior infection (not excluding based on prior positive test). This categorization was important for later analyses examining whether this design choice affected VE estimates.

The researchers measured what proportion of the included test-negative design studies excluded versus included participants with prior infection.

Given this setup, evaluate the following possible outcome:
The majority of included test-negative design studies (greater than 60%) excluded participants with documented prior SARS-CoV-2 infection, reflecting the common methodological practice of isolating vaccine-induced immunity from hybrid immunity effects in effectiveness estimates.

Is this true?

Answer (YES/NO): NO